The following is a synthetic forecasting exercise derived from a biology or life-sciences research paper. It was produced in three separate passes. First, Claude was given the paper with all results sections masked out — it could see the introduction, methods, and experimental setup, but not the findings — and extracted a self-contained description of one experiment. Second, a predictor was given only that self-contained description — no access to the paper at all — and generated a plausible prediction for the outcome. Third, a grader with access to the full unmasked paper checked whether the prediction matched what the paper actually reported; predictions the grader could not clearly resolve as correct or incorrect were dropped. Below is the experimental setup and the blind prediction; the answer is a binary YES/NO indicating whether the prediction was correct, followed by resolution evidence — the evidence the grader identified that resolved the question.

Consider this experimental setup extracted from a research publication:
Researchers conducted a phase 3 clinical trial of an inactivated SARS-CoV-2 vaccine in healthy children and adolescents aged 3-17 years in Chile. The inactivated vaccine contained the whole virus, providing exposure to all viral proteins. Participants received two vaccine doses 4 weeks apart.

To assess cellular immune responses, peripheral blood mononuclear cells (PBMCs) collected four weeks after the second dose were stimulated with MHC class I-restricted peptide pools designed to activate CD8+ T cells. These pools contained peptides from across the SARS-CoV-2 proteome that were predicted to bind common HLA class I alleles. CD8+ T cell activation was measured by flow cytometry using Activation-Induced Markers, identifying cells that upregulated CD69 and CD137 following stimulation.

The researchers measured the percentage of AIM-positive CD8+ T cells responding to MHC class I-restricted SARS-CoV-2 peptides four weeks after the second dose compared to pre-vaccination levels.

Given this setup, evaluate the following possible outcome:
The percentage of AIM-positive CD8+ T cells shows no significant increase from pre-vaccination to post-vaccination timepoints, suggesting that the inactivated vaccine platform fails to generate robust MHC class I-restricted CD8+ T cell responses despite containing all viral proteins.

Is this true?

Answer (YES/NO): YES